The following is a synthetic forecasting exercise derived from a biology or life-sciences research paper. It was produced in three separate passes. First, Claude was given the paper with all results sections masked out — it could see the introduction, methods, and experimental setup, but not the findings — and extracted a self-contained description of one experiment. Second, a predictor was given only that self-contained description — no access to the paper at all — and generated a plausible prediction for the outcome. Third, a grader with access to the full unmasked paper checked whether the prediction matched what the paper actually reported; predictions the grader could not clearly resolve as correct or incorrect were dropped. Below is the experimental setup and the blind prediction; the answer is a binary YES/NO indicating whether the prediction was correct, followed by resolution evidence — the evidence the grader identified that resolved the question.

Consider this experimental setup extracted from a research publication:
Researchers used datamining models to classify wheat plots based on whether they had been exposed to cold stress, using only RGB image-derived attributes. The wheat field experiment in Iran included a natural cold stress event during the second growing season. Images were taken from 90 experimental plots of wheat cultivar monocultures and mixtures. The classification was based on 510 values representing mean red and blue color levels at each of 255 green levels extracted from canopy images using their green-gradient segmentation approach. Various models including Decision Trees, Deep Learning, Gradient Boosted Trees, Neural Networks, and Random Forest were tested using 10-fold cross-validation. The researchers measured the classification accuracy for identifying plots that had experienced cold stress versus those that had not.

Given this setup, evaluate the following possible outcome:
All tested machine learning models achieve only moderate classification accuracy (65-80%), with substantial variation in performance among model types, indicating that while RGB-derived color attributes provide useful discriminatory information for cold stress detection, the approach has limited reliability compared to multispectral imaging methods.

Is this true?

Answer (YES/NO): NO